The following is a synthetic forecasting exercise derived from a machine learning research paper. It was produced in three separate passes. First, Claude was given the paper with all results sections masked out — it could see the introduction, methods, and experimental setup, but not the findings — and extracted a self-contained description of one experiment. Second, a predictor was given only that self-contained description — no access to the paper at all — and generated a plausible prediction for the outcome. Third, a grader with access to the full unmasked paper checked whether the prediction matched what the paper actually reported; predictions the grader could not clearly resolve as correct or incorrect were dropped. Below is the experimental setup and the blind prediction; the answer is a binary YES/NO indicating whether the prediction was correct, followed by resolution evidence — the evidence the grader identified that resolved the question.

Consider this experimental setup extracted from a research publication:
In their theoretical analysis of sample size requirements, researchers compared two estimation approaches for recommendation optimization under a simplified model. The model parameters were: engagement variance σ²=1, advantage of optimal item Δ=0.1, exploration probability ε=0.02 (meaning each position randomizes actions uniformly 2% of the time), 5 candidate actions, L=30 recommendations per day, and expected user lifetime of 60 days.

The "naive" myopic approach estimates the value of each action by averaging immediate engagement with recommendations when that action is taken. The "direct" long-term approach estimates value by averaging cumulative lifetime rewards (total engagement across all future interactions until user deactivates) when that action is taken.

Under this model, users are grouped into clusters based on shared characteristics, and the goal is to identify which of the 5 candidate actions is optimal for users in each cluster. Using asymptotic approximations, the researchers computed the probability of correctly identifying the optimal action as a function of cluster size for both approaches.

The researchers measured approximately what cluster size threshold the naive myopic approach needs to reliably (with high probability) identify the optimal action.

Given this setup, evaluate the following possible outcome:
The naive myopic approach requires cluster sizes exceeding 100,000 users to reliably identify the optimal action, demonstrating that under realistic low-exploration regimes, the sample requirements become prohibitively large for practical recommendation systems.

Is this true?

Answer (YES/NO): NO